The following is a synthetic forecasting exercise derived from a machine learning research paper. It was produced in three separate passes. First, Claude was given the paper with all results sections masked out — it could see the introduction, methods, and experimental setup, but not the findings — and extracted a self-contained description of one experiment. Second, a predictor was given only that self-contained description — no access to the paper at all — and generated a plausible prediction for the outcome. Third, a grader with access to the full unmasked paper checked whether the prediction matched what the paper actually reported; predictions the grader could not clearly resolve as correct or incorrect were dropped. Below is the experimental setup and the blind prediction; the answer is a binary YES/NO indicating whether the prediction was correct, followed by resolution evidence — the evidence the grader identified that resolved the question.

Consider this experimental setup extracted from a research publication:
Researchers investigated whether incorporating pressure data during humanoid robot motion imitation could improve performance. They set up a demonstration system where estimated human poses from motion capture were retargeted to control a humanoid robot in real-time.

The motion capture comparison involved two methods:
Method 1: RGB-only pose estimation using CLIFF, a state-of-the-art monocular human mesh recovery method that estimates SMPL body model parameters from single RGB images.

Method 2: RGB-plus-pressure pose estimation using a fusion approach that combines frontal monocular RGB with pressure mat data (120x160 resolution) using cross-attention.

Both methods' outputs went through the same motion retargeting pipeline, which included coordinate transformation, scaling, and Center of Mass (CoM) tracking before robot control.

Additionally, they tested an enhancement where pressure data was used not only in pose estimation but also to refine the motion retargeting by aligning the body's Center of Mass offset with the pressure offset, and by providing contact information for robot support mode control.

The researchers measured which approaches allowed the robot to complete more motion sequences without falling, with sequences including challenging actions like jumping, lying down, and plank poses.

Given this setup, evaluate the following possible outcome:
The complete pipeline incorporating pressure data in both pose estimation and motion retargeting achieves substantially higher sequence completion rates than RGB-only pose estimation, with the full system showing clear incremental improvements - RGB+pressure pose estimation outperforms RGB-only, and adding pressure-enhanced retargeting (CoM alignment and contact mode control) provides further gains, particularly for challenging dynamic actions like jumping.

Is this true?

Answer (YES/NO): NO